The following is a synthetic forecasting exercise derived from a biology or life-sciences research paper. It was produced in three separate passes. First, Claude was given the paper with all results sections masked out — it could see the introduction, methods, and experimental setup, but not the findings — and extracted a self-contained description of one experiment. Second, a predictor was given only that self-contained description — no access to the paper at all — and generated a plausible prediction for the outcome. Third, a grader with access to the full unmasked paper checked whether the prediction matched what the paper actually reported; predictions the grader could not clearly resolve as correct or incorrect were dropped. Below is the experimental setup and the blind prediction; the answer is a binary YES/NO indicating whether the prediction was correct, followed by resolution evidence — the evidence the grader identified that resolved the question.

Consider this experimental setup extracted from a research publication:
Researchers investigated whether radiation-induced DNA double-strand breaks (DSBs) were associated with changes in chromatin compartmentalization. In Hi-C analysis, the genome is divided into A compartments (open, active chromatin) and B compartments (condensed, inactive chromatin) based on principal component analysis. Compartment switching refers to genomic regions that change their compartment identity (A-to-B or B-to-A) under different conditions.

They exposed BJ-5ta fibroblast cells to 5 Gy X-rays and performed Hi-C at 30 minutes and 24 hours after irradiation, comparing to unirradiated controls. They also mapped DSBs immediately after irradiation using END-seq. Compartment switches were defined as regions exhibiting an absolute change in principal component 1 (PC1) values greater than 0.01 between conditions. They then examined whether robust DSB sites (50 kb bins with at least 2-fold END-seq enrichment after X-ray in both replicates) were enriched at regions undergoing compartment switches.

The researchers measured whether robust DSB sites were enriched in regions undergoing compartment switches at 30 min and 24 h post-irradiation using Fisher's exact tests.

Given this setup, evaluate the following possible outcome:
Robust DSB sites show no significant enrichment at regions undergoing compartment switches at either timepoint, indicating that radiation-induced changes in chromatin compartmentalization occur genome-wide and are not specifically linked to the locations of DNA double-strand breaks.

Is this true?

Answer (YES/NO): NO